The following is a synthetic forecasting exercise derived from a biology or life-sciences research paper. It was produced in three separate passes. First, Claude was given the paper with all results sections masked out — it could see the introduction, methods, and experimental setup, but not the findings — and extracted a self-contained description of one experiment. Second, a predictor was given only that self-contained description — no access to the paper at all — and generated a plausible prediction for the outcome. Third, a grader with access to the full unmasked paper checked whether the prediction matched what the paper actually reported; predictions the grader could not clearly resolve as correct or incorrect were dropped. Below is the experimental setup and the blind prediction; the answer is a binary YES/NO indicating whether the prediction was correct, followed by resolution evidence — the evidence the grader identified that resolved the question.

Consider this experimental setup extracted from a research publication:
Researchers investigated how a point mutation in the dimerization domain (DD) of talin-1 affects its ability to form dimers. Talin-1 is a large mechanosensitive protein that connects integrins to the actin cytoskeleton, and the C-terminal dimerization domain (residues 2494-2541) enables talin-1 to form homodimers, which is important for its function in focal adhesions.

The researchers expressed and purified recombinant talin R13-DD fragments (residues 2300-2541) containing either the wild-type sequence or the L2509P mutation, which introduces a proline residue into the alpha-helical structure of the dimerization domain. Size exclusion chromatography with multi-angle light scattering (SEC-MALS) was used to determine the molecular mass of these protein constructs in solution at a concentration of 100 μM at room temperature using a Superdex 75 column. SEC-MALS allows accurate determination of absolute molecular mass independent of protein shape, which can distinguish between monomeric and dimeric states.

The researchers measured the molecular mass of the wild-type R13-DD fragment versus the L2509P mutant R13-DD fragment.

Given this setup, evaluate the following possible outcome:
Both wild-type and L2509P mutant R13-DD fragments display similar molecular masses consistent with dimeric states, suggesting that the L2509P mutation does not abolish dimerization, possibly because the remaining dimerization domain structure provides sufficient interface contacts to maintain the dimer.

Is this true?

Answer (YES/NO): NO